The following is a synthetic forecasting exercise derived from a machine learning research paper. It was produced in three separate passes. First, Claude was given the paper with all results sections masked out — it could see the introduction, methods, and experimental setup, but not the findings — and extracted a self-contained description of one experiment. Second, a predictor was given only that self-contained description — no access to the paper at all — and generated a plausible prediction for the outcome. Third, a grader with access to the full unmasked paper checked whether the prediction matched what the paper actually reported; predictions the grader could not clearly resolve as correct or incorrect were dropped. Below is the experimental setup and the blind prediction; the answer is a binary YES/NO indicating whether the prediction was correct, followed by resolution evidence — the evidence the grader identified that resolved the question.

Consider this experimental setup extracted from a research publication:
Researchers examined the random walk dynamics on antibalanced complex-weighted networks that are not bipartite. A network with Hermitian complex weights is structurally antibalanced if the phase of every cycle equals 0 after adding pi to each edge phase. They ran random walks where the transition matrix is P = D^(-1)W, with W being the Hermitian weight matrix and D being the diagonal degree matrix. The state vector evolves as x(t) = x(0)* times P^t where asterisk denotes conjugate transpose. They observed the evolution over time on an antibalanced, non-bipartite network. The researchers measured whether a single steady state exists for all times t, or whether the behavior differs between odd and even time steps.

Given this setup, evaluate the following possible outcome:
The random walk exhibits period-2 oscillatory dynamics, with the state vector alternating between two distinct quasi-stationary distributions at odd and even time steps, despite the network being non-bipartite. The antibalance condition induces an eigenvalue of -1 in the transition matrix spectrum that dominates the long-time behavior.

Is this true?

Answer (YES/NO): YES